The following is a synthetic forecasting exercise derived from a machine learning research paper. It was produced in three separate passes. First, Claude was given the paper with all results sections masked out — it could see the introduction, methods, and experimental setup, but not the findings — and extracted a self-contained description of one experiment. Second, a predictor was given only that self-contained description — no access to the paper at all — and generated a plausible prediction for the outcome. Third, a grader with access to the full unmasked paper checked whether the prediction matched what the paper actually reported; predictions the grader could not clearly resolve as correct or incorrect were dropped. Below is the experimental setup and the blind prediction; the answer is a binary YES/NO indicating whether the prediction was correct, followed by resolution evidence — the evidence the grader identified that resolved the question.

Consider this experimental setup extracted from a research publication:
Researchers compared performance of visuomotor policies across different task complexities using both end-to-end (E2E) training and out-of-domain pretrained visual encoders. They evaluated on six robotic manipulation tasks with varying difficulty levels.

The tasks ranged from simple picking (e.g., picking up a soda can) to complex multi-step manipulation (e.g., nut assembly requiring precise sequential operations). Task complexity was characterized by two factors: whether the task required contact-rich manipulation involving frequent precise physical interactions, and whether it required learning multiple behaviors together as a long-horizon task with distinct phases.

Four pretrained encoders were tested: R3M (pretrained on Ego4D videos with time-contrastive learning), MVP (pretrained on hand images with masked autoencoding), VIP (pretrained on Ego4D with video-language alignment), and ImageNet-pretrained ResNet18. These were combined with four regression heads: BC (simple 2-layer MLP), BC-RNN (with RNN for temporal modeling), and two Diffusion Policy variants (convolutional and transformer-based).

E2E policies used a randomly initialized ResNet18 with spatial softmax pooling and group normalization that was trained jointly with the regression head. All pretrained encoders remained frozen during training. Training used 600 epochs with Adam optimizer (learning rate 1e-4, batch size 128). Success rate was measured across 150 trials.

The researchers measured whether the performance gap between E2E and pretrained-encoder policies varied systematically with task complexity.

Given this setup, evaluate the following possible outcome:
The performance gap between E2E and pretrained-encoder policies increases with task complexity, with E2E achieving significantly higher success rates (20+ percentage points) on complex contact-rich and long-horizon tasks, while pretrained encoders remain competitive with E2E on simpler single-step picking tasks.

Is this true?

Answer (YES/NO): NO